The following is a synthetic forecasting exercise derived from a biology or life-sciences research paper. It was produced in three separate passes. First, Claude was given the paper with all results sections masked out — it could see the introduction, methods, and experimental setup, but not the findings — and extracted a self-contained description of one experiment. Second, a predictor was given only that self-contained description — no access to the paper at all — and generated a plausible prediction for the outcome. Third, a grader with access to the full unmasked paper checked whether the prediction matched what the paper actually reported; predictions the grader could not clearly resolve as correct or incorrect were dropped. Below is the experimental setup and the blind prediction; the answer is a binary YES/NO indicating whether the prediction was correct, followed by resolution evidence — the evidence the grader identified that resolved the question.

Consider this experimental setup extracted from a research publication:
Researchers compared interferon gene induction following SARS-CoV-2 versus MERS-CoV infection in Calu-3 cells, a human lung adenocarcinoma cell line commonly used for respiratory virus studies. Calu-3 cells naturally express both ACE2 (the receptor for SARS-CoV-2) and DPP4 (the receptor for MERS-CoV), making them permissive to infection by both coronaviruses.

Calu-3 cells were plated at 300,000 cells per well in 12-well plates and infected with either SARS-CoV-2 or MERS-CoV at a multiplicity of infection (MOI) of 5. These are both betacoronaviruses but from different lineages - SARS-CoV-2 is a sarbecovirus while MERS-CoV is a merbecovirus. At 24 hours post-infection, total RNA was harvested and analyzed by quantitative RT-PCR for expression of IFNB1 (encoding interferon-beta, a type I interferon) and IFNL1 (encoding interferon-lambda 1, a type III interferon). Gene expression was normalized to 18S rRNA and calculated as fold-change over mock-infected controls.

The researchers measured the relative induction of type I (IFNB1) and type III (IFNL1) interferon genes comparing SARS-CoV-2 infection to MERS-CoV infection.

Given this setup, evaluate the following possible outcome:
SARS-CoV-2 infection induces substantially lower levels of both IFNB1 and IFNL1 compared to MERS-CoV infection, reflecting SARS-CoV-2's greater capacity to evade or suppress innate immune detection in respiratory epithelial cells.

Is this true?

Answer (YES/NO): NO